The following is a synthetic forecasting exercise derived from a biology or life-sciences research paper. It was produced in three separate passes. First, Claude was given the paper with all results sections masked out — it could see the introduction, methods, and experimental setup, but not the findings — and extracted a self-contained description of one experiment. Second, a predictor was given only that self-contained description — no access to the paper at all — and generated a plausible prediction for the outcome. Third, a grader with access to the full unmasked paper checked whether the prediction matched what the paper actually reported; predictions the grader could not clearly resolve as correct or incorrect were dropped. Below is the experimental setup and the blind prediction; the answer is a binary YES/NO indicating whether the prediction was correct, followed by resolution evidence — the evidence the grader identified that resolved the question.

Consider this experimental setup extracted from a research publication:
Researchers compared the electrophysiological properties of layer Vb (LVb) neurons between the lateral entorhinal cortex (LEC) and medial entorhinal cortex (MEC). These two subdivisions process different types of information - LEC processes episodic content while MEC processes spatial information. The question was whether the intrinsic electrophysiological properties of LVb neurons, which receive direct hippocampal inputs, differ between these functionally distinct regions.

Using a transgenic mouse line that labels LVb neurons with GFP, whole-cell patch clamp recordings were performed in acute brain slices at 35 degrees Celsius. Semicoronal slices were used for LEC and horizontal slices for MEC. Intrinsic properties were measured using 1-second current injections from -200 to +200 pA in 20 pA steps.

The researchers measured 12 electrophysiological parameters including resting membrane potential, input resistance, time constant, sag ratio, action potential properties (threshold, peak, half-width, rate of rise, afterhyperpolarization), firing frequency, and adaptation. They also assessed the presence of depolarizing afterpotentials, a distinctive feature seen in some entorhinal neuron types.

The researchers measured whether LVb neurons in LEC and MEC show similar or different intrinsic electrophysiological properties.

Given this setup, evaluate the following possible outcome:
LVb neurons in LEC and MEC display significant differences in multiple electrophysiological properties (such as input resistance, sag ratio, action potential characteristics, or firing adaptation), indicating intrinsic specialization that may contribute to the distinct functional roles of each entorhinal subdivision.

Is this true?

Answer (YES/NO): YES